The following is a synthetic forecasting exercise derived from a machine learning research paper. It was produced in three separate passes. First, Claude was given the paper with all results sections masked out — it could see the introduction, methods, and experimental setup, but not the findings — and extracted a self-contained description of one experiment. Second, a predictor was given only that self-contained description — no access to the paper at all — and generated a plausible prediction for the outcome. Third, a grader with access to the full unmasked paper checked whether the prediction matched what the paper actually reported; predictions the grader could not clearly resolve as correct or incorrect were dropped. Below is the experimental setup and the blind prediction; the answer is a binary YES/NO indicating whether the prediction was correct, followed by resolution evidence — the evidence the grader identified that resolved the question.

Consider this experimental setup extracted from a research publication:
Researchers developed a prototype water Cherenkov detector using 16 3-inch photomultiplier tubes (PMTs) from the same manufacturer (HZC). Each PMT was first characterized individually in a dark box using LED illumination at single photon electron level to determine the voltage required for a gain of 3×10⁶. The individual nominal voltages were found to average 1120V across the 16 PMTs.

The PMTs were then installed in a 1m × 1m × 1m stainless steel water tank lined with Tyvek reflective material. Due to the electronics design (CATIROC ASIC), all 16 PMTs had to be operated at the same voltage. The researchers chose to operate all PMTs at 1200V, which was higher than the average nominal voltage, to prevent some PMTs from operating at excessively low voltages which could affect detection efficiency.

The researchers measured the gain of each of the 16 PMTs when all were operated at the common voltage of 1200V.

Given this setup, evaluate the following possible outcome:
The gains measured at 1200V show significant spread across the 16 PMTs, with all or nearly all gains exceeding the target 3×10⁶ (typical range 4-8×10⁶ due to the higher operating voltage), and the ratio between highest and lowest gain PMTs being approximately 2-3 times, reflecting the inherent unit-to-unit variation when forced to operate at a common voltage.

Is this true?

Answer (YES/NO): NO